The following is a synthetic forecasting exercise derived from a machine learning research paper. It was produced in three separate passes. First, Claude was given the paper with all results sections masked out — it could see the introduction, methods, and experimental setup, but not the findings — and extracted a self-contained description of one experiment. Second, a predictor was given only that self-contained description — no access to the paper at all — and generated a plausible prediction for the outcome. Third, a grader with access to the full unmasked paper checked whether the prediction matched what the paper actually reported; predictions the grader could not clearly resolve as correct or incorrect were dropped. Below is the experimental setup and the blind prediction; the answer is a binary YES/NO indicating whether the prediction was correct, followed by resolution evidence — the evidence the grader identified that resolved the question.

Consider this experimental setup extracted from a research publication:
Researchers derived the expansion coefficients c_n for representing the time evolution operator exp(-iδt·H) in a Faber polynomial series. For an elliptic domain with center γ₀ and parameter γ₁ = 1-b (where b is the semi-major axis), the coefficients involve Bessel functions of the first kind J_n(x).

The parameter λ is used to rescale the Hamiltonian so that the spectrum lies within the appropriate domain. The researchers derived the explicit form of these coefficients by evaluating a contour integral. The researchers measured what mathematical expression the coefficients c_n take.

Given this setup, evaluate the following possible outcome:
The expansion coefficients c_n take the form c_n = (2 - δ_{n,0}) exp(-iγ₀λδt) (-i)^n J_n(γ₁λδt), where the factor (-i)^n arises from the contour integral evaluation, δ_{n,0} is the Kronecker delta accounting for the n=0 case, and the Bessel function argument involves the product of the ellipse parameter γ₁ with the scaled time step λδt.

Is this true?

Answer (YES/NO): NO